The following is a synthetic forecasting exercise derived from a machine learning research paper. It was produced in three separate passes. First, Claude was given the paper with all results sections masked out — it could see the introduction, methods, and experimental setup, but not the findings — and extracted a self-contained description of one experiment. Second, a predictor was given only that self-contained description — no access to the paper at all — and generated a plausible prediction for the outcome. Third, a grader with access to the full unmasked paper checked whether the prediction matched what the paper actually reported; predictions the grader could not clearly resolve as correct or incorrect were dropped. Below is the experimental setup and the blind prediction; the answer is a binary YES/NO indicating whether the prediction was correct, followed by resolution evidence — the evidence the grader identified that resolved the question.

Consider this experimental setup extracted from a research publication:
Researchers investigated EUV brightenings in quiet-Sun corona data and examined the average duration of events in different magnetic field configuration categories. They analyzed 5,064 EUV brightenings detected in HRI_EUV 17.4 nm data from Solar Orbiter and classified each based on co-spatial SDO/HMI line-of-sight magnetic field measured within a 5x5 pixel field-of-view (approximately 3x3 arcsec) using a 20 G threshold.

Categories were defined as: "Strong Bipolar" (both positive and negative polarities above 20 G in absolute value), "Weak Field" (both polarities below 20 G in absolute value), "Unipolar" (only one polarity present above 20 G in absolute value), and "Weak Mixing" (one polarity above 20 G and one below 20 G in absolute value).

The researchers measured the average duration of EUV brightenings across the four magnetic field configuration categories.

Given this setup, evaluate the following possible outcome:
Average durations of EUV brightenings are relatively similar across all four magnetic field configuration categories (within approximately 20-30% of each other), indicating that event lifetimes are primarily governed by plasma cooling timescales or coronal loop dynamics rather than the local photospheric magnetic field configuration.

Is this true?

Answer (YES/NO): YES